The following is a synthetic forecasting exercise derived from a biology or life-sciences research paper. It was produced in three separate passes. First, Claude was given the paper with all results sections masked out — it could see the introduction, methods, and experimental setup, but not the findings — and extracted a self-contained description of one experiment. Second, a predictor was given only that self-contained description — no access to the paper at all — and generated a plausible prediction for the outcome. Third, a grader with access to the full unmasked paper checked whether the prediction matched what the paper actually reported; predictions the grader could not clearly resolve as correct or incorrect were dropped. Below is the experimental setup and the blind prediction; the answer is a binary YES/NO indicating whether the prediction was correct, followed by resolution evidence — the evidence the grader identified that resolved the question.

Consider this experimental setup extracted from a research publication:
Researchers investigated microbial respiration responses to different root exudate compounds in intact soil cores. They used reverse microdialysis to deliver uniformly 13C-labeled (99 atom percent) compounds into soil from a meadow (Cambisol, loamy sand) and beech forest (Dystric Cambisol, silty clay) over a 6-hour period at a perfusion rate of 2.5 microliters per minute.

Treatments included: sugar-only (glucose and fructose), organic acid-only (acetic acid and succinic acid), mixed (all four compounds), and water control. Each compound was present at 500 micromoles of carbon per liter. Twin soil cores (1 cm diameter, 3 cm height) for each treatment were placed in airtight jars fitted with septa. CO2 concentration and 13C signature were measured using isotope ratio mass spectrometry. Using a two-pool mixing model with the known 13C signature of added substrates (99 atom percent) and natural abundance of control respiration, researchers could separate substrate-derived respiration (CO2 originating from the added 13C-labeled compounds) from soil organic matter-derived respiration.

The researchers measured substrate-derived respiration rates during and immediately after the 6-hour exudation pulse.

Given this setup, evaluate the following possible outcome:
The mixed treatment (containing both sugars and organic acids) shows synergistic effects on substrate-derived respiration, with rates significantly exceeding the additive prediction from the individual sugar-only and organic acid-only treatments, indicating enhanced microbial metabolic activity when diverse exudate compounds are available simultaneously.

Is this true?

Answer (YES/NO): NO